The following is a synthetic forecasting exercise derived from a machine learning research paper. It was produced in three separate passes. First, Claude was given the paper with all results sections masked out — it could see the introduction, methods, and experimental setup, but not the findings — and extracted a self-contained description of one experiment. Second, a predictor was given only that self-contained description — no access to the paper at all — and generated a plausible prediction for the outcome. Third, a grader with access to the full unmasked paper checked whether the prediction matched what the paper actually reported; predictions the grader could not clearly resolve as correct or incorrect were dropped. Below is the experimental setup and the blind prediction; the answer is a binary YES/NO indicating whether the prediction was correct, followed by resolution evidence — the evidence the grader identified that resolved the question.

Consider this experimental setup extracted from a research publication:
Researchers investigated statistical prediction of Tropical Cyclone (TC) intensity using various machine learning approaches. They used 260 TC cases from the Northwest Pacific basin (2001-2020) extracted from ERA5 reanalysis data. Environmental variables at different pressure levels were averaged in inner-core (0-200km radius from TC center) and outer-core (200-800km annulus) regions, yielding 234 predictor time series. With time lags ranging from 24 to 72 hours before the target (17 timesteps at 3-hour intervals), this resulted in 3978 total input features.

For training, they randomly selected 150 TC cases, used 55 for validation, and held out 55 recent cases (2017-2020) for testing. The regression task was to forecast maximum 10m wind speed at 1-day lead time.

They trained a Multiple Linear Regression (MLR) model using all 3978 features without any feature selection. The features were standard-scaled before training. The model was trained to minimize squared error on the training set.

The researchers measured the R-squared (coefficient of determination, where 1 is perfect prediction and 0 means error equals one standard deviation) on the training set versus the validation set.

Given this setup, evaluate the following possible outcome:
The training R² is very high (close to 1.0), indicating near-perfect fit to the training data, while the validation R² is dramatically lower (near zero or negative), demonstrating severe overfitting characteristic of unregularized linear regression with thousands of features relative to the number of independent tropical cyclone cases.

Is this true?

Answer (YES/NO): YES